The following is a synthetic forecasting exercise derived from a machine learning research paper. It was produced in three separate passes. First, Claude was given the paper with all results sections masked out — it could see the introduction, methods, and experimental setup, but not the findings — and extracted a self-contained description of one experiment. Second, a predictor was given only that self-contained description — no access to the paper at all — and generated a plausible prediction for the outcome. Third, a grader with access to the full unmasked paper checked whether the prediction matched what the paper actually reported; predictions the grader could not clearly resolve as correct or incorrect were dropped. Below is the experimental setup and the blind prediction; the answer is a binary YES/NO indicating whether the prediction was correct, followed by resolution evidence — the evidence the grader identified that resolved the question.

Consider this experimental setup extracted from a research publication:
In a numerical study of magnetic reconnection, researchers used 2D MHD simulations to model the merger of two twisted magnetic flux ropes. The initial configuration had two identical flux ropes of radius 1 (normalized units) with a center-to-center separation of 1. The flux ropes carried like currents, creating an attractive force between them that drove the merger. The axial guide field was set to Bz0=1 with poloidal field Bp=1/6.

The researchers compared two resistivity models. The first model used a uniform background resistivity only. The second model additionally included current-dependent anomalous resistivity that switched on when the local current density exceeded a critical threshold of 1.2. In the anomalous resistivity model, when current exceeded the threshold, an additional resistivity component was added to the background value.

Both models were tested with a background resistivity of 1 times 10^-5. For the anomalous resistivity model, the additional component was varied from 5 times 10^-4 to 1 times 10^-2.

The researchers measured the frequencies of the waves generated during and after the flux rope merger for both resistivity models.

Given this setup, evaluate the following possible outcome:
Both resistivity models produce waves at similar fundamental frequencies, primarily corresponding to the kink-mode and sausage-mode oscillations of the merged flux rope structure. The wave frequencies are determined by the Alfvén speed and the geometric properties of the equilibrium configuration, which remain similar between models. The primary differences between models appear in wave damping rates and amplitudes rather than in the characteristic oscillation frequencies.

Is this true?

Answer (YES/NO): YES